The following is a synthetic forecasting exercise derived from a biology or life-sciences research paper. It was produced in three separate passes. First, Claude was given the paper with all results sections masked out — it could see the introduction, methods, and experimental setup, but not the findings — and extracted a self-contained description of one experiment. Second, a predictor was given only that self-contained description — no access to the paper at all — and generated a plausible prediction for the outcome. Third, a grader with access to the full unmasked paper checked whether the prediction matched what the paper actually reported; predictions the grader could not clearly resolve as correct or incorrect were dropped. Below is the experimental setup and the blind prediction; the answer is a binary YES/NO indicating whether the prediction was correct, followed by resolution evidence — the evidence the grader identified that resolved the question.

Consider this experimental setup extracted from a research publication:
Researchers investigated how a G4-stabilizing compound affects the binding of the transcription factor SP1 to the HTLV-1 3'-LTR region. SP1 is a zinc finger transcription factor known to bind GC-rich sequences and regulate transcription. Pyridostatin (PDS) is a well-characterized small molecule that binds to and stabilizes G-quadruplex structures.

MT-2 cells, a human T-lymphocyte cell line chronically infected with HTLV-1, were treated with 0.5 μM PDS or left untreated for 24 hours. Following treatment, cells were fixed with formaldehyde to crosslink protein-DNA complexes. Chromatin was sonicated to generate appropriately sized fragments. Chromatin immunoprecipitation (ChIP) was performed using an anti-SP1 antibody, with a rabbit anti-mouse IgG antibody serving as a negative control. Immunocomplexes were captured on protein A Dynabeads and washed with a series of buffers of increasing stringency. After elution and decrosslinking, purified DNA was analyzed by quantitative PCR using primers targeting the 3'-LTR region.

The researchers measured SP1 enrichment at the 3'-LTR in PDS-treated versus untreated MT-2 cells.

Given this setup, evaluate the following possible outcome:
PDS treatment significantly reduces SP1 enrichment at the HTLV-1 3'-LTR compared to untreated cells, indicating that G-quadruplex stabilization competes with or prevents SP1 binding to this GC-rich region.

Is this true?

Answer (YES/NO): NO